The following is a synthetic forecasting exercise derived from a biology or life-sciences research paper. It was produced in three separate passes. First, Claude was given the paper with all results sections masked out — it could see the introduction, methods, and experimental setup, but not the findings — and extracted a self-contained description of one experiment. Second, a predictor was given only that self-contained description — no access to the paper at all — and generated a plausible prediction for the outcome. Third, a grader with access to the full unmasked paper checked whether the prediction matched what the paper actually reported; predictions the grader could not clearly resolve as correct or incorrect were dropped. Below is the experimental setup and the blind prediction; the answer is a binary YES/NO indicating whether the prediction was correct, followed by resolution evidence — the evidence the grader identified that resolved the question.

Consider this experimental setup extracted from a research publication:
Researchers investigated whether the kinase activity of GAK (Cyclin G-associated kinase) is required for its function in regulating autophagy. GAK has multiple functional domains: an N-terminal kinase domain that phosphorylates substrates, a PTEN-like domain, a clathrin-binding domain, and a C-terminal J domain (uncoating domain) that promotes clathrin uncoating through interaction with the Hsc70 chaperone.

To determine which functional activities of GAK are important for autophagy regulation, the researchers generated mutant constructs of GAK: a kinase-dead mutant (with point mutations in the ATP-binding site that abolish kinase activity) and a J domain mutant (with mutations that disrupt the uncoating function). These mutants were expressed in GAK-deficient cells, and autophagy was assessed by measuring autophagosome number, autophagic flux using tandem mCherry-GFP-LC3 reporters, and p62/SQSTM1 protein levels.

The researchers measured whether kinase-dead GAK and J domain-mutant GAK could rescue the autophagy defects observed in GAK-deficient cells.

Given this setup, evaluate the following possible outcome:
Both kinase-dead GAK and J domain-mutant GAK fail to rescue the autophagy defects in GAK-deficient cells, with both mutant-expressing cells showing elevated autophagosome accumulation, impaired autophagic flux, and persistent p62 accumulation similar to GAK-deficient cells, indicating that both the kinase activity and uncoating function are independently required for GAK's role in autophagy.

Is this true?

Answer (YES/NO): NO